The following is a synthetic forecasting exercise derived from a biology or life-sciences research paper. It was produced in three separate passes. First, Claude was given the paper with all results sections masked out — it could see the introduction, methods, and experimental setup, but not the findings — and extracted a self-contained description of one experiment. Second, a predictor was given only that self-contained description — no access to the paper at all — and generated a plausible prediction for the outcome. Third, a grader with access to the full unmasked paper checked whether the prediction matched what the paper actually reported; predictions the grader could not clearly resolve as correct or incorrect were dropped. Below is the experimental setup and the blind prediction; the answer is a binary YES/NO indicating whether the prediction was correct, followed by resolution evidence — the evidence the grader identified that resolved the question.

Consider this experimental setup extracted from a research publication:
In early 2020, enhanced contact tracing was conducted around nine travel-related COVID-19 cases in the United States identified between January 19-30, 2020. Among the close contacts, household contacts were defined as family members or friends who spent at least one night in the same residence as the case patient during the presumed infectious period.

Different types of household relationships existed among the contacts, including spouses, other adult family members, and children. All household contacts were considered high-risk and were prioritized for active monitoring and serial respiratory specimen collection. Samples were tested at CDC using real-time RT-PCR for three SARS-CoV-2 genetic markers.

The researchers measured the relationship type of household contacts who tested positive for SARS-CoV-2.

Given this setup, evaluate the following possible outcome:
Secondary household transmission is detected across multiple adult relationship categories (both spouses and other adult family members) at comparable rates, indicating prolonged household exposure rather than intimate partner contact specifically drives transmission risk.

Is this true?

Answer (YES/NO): NO